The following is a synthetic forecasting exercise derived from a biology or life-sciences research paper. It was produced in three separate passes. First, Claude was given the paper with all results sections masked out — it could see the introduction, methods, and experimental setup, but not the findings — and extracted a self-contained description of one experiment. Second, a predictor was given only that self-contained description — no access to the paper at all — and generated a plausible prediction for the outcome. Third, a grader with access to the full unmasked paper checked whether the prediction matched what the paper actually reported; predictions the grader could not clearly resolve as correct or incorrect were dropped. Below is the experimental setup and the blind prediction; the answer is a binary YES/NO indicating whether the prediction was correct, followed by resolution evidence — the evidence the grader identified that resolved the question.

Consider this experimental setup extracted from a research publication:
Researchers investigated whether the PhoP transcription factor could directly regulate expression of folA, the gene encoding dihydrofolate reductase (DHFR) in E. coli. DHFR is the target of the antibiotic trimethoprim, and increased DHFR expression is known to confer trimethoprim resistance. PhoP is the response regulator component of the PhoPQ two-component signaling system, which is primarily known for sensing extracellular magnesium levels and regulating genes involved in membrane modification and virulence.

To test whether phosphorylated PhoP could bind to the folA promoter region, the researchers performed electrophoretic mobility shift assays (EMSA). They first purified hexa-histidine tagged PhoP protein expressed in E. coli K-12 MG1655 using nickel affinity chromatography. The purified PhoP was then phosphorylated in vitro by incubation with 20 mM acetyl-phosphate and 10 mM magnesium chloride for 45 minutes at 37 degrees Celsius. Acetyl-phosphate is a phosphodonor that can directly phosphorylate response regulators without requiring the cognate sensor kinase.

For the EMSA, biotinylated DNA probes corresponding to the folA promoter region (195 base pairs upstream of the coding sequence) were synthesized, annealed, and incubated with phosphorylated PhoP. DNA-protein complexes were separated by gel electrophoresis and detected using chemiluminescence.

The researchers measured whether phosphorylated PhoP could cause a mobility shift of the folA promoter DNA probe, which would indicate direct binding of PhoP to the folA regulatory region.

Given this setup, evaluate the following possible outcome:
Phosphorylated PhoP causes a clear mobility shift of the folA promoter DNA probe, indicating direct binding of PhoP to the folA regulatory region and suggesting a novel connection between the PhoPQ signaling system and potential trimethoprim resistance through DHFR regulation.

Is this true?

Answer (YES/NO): NO